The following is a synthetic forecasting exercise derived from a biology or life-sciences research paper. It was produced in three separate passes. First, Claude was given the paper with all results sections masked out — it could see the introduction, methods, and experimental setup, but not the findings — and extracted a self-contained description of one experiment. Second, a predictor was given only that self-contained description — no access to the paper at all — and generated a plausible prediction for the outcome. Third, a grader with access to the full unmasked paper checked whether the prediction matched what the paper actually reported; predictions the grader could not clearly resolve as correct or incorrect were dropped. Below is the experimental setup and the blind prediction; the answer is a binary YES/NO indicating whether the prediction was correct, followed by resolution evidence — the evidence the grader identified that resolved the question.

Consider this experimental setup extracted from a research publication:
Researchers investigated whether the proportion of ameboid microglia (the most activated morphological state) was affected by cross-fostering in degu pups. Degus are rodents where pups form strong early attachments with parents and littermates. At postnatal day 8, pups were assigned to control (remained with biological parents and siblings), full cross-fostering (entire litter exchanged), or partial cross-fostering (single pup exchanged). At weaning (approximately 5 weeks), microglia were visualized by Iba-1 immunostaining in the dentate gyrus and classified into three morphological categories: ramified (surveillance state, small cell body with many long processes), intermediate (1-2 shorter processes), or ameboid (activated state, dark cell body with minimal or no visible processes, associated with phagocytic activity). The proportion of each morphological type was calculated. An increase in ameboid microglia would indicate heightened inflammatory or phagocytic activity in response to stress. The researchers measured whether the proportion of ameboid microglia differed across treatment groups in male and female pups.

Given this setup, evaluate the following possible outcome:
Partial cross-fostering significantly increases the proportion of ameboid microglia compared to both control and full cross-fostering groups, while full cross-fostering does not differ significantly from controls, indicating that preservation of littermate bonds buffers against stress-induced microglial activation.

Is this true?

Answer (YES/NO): NO